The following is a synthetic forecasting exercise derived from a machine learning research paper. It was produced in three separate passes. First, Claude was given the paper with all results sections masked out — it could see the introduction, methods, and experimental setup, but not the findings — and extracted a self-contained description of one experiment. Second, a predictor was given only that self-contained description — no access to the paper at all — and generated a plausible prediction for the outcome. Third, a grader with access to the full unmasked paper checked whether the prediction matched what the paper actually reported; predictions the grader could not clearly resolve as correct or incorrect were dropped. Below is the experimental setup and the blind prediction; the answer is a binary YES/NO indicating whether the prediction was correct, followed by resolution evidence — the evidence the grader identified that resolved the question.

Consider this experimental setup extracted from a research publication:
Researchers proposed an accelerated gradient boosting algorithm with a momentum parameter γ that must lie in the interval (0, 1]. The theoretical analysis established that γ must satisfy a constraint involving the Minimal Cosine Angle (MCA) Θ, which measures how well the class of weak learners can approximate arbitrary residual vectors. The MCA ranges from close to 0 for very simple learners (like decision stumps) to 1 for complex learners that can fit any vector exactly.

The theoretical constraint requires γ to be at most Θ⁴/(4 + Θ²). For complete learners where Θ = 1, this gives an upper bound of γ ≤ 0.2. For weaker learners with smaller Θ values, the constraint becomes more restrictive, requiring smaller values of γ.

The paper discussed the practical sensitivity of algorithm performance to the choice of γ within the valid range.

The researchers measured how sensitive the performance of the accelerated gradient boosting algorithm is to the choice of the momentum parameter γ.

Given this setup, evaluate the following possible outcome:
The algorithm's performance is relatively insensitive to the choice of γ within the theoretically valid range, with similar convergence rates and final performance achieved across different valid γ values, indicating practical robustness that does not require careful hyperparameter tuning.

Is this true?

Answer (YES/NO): YES